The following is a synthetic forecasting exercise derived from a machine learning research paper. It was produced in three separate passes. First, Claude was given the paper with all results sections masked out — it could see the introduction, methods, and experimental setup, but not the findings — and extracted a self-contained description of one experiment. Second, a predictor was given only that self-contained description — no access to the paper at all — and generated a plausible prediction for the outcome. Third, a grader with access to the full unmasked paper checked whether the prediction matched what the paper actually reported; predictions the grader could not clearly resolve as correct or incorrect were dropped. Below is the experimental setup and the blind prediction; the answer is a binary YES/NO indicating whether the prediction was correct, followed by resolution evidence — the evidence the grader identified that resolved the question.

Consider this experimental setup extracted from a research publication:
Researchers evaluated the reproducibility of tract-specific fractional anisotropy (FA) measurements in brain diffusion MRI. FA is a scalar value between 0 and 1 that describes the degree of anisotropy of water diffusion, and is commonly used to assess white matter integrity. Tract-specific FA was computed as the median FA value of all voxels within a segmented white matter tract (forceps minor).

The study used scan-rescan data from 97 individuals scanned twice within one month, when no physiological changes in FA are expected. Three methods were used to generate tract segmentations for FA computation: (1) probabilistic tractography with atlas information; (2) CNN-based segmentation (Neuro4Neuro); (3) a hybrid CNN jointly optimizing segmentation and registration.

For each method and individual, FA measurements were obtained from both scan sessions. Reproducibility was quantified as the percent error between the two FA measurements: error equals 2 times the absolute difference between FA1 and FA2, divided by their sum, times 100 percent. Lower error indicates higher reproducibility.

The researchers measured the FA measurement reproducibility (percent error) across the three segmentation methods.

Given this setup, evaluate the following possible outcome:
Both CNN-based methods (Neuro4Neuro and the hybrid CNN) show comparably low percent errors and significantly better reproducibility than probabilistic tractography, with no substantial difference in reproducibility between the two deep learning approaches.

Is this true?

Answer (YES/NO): NO